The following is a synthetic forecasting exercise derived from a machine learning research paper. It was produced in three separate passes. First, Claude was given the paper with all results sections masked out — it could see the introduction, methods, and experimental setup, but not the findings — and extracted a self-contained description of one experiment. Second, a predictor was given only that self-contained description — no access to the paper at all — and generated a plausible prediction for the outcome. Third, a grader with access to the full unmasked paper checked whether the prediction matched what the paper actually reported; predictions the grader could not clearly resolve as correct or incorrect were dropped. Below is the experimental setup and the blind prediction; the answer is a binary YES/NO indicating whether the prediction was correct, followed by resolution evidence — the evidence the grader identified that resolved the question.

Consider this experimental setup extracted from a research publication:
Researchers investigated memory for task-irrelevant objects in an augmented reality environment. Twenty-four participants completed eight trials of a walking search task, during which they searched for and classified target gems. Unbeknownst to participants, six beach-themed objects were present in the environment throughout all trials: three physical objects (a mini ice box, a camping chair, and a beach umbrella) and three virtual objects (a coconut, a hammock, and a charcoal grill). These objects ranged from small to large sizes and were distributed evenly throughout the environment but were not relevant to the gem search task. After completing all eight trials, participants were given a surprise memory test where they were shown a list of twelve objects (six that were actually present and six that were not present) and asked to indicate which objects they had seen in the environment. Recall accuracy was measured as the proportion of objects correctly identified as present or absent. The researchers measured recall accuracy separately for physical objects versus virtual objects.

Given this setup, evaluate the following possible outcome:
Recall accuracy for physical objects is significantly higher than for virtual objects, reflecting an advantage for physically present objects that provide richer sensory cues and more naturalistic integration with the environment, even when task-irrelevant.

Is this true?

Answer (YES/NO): NO